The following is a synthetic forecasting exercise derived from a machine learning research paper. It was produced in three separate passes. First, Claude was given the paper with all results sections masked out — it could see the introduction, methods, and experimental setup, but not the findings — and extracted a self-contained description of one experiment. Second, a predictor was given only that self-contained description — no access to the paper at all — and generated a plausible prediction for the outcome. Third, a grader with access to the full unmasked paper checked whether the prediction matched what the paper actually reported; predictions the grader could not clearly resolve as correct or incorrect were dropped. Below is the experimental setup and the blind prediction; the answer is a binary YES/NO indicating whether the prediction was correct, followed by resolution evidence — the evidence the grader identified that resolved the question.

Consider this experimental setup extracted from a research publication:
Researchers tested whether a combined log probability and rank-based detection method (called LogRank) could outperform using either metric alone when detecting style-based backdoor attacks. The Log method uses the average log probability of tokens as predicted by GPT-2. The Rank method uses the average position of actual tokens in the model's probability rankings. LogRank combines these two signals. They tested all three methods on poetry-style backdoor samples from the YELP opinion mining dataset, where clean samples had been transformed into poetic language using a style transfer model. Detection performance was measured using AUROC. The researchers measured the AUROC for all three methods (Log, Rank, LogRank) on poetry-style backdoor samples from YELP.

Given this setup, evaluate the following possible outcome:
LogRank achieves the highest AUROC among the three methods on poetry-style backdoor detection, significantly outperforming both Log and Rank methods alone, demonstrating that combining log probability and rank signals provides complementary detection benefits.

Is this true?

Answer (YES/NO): NO